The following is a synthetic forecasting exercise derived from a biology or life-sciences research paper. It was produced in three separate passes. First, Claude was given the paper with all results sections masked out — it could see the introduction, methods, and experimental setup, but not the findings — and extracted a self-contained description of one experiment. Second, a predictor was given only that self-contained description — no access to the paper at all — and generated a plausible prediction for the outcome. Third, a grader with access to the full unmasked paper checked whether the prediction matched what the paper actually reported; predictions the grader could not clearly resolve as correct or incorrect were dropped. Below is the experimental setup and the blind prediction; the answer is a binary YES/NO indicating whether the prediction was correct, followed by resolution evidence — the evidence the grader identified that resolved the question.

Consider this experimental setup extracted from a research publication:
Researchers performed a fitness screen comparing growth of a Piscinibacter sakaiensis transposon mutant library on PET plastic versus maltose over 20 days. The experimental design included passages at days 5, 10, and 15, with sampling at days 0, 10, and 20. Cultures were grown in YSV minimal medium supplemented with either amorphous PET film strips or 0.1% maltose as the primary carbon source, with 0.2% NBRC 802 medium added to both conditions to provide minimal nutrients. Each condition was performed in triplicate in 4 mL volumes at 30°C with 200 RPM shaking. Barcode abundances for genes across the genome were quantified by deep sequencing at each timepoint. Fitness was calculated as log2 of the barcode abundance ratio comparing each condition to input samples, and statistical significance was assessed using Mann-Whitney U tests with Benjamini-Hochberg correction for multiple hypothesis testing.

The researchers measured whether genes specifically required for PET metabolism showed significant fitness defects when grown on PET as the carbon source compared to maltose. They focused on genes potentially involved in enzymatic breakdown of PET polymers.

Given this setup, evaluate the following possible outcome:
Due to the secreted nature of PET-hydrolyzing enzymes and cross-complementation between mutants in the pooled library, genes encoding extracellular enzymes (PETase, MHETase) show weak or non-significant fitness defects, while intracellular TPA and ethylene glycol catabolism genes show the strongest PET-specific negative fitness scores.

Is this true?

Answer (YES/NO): NO